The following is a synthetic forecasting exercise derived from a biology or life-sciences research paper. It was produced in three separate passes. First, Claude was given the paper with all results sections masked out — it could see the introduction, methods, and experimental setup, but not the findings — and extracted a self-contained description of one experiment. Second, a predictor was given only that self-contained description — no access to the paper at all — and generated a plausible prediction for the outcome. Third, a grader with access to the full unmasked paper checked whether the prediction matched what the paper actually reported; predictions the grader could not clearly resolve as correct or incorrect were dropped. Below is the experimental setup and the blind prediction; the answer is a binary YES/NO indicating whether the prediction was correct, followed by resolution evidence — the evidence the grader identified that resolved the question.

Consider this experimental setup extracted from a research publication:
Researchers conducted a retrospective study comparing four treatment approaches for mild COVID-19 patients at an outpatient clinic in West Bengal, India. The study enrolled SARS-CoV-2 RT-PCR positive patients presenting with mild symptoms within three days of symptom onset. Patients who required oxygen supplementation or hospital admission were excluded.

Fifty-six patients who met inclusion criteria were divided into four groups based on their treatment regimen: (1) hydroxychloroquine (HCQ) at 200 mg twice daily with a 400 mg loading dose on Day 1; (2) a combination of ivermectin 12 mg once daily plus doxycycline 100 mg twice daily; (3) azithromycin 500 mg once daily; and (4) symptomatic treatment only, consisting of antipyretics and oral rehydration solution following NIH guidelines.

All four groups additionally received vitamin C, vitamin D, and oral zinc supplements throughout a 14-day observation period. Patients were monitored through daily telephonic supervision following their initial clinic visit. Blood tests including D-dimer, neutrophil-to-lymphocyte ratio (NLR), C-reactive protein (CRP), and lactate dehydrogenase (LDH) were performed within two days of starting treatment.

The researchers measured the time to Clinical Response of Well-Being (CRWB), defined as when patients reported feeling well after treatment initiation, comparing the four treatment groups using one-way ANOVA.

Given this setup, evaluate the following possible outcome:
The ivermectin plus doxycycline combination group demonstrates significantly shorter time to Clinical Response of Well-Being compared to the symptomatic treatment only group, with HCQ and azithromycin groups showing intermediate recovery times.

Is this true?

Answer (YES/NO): NO